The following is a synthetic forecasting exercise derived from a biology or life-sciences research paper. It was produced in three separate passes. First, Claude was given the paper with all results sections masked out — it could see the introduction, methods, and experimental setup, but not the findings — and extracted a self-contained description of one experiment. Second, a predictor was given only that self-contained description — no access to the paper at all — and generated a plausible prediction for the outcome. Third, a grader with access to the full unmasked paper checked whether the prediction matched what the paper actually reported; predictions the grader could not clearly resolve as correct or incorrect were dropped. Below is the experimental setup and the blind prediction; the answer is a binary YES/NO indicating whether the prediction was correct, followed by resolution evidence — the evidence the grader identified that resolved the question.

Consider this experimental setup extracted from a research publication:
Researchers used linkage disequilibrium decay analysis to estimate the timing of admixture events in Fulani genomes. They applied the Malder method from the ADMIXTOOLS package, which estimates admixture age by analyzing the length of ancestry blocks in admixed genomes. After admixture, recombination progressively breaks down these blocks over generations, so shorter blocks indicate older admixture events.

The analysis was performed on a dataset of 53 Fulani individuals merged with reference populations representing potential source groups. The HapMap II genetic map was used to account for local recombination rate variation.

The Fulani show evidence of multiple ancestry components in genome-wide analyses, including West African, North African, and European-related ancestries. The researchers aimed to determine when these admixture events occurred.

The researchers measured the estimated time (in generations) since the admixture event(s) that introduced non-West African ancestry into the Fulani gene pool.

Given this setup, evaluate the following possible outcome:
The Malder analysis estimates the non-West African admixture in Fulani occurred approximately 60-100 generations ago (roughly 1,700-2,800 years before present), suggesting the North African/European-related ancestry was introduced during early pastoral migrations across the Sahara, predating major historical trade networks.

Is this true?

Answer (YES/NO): YES